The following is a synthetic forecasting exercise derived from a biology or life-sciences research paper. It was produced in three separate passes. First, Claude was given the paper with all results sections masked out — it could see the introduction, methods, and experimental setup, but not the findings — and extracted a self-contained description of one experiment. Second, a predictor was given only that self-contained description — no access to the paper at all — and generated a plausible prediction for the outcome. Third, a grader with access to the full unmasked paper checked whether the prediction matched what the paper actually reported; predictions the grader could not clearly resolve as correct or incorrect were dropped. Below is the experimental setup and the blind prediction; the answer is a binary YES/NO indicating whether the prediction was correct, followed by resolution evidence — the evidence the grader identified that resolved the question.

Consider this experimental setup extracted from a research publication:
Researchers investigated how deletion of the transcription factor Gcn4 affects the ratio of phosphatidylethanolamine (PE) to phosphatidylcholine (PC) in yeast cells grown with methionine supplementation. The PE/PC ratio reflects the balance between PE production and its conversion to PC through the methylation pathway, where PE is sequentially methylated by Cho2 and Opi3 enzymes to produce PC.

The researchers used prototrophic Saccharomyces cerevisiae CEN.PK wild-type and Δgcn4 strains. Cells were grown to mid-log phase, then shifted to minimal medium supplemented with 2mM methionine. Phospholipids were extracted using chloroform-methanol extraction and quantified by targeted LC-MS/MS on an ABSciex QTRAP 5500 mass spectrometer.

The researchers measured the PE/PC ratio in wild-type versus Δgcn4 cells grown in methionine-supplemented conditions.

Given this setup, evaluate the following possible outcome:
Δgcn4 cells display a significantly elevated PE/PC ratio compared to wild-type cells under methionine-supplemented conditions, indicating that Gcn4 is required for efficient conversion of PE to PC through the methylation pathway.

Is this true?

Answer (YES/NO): NO